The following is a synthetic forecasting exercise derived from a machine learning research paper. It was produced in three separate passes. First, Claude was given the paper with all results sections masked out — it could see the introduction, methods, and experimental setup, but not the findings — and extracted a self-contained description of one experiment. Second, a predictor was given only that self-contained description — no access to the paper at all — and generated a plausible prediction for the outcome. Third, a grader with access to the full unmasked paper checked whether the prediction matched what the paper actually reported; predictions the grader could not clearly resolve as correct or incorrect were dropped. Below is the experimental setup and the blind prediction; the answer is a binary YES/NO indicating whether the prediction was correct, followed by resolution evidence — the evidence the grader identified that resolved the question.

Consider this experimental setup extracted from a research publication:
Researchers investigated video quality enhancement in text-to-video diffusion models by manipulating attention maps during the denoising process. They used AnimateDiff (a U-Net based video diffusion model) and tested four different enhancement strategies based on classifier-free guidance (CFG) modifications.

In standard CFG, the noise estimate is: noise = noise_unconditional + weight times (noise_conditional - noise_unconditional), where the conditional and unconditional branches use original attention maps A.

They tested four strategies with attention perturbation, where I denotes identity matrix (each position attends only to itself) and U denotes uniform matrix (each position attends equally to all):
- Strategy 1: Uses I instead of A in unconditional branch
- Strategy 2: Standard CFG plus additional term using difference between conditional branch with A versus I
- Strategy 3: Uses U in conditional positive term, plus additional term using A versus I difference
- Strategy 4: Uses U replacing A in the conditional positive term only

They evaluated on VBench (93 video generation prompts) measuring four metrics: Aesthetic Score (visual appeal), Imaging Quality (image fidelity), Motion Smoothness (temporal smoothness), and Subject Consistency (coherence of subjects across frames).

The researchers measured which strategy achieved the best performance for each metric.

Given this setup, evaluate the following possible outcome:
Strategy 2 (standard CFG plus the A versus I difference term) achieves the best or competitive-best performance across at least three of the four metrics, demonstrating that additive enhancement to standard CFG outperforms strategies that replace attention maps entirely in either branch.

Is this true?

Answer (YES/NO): NO